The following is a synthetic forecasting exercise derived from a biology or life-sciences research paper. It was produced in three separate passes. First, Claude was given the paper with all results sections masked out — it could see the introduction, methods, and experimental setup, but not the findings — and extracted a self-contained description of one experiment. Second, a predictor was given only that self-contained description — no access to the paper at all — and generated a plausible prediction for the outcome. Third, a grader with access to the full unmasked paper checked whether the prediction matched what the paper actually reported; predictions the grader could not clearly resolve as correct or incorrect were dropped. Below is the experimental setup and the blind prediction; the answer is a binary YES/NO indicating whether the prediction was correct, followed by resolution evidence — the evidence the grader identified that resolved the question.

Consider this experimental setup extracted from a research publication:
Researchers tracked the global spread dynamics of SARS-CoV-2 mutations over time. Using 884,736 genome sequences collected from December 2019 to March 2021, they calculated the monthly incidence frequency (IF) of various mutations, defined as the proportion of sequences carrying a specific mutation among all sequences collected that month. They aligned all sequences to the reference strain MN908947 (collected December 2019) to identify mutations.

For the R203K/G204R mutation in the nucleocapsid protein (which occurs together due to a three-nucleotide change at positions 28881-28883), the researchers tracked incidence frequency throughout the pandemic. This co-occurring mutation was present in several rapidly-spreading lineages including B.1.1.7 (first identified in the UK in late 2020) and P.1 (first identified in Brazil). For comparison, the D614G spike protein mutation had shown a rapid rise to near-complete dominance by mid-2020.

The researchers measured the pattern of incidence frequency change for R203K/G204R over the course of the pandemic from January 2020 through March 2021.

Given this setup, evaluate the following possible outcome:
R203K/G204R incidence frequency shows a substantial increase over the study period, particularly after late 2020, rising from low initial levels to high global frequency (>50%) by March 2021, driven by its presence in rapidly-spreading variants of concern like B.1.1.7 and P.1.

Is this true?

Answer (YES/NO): YES